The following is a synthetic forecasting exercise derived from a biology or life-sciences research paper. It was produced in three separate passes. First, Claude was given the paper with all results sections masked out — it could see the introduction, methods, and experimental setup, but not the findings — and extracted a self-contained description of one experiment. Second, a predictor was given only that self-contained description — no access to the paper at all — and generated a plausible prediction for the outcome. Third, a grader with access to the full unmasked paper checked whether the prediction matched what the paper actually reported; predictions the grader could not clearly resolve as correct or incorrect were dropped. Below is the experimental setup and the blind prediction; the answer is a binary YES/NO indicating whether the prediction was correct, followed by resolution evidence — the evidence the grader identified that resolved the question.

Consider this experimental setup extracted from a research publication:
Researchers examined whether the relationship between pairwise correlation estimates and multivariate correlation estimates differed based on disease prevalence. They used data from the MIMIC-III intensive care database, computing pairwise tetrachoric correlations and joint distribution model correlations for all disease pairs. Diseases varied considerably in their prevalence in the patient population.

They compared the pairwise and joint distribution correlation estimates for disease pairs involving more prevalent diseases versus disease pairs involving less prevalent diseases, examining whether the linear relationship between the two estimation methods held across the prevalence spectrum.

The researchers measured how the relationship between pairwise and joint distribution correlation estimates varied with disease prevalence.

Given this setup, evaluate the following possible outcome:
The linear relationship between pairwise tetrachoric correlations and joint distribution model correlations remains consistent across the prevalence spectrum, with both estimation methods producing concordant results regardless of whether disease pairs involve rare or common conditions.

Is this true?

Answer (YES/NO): NO